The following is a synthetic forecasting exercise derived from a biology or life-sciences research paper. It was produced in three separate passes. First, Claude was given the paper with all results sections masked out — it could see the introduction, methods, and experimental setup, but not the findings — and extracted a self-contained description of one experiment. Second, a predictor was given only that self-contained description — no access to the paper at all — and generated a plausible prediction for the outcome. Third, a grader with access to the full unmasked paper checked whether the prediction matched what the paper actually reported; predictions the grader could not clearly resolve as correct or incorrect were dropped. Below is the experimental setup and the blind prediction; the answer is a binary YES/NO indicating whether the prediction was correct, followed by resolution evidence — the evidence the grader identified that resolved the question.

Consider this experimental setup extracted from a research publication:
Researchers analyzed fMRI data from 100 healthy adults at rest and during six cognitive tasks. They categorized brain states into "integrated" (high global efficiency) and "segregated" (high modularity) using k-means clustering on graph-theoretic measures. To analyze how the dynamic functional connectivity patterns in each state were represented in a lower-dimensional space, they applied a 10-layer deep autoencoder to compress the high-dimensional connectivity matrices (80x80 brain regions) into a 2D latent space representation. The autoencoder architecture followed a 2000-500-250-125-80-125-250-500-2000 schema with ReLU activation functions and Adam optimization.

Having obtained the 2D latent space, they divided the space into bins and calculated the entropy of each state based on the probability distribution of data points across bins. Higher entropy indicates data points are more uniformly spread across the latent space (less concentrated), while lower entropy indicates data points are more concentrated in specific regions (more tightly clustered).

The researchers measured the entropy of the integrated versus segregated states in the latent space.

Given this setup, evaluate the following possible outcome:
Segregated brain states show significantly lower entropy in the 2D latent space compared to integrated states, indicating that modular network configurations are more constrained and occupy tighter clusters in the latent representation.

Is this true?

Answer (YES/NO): NO